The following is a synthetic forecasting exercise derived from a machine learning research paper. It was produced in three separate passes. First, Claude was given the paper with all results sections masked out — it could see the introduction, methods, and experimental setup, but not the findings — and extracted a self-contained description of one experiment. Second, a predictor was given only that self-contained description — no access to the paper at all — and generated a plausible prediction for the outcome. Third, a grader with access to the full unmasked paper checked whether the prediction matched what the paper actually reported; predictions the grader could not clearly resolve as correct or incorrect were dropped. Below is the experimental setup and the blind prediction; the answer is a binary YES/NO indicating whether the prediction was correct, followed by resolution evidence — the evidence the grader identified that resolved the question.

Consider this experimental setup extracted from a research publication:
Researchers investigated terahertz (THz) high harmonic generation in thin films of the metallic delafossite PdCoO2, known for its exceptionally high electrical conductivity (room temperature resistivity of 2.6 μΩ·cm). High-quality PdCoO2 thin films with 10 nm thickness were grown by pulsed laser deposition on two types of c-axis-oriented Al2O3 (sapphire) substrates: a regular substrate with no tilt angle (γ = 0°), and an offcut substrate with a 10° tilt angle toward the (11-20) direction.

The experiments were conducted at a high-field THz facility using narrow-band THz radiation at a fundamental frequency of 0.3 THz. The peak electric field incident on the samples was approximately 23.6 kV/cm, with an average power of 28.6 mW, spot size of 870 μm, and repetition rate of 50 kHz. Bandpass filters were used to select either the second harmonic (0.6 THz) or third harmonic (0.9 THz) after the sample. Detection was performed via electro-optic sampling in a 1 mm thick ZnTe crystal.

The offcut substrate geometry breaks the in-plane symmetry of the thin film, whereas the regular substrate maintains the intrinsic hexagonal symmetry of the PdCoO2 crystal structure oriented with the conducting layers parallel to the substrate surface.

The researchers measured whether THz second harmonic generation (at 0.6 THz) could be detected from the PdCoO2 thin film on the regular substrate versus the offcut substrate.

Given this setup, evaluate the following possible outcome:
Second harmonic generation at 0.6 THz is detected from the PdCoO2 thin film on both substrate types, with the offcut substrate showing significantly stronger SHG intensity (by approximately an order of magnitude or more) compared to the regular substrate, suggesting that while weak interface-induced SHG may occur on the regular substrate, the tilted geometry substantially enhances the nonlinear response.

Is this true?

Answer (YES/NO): NO